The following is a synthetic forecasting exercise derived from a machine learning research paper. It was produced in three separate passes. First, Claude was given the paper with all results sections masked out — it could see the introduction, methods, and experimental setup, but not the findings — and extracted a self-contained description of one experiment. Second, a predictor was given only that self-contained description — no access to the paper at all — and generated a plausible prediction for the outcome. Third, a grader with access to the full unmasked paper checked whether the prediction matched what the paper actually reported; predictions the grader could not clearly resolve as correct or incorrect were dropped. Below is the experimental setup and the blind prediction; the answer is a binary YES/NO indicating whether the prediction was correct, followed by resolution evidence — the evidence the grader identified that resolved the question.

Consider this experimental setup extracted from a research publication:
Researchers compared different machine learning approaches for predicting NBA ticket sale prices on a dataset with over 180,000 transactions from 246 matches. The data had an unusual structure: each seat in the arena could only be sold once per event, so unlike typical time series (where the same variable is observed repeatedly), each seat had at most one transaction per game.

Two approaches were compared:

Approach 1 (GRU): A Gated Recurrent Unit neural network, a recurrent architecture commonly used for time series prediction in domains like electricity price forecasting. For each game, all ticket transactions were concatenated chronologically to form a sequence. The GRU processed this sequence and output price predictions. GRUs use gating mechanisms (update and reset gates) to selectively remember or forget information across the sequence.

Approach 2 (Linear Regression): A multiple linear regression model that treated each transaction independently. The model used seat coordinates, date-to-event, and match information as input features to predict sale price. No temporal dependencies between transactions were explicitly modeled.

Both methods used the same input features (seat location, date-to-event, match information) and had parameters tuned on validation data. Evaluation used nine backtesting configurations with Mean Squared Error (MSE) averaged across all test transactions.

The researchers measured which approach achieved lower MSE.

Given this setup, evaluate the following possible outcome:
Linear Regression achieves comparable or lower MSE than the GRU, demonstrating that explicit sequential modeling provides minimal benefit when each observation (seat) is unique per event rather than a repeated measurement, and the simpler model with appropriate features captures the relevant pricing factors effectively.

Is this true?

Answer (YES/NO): YES